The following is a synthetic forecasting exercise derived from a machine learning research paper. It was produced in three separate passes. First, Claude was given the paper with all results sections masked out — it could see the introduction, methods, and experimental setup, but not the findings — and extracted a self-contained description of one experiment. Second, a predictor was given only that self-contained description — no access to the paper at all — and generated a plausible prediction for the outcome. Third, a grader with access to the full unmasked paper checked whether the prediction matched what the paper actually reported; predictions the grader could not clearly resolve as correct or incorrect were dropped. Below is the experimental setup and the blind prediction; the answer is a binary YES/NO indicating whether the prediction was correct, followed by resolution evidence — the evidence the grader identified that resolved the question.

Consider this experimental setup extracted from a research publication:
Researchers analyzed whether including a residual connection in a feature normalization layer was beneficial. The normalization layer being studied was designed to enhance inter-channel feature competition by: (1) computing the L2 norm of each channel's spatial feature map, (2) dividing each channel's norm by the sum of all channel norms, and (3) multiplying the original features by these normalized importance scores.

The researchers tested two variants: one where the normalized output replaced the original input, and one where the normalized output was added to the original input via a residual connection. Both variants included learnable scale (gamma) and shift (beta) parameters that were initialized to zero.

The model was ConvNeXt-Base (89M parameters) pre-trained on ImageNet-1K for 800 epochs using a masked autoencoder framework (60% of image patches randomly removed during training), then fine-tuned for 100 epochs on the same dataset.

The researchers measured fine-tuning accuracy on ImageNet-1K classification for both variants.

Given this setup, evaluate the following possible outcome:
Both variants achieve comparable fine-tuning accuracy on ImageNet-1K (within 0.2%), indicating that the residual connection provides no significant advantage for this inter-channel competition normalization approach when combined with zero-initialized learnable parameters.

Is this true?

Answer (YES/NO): NO